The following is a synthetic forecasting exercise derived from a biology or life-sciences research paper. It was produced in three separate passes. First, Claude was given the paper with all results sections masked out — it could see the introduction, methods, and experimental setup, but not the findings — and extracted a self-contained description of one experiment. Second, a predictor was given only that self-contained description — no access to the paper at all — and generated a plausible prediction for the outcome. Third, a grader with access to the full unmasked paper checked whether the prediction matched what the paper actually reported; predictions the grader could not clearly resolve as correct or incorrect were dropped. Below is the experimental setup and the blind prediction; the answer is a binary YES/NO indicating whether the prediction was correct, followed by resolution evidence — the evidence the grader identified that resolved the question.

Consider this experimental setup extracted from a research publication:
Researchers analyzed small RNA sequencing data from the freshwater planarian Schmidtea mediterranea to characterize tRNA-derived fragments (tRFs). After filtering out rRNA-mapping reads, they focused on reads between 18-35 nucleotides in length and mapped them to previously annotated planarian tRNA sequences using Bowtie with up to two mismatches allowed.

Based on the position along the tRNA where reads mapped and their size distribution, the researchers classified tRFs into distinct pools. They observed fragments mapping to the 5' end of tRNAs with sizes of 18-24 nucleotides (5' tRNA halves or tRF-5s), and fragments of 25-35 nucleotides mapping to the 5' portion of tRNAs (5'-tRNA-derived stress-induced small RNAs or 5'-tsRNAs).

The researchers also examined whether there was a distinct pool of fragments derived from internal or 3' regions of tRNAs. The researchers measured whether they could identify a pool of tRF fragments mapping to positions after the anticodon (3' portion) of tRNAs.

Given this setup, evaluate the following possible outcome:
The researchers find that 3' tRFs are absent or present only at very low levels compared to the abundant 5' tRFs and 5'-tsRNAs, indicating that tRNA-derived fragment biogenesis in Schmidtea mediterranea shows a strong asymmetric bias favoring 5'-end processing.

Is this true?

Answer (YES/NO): YES